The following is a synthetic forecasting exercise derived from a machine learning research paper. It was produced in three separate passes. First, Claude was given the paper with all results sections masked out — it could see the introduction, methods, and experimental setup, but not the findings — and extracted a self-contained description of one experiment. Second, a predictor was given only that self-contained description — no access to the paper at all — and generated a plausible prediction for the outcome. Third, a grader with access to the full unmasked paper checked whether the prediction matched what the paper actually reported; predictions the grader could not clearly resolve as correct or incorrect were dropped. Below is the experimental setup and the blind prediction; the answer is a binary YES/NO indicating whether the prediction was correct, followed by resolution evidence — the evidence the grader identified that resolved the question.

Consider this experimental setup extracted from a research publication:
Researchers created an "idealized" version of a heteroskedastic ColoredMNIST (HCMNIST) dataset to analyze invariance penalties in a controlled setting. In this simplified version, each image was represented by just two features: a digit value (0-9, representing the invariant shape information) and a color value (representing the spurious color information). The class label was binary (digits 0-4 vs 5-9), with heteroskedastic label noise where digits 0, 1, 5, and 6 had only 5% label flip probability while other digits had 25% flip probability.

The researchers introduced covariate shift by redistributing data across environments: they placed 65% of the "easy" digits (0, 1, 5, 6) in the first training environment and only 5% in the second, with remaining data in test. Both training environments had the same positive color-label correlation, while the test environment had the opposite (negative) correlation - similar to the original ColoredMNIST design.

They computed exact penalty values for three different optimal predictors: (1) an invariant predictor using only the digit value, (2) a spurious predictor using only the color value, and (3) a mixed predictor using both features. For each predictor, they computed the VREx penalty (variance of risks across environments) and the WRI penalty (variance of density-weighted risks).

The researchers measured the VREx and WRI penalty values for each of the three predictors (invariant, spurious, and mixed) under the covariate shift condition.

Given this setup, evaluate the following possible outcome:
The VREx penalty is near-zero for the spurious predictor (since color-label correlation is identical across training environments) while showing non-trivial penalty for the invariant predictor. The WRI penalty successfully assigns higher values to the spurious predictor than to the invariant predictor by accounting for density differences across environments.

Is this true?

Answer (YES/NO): NO